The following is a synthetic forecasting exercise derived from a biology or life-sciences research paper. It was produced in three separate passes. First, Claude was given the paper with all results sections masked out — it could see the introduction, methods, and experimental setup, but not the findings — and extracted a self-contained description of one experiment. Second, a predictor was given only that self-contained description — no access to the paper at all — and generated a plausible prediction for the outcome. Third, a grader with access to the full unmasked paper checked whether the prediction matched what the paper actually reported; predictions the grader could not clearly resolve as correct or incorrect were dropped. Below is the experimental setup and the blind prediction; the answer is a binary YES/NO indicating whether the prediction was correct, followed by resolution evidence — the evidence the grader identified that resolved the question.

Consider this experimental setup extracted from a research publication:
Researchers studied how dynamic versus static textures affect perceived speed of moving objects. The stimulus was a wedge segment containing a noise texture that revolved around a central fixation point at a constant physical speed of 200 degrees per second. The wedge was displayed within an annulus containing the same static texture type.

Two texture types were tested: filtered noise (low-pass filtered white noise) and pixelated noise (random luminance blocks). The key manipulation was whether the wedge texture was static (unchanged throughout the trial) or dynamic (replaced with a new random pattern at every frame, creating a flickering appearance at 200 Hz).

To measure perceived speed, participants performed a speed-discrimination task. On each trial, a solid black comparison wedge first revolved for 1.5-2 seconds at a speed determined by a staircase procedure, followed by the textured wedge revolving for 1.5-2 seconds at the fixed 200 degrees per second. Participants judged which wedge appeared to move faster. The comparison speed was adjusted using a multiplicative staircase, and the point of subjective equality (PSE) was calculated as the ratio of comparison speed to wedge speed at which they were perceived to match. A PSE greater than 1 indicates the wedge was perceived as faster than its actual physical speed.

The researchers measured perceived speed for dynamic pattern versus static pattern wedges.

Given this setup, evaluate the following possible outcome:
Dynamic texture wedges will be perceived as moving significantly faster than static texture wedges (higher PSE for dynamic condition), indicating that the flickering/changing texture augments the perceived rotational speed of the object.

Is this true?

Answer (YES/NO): YES